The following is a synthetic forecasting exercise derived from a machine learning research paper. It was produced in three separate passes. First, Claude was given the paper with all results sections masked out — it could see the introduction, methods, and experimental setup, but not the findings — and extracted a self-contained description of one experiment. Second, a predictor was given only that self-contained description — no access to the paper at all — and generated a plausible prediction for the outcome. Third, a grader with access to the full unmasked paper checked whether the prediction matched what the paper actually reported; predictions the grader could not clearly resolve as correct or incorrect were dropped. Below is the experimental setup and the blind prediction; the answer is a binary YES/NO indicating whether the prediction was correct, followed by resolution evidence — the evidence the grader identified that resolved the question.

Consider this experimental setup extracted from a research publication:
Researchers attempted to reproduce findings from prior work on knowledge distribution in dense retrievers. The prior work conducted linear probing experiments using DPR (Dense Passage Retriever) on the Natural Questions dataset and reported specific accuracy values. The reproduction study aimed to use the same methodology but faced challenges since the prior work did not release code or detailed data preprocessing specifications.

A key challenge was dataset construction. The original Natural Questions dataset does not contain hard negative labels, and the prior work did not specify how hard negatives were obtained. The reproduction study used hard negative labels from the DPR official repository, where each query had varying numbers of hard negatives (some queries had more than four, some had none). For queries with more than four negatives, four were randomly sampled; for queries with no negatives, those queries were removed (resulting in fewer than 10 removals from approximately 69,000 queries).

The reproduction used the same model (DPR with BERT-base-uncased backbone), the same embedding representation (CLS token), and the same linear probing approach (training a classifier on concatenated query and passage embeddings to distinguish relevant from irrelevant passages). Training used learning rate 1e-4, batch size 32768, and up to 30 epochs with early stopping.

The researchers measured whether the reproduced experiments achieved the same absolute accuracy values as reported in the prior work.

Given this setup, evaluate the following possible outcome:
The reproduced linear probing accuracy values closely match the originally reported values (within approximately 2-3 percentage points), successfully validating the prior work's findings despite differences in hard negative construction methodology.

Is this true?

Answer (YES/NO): NO